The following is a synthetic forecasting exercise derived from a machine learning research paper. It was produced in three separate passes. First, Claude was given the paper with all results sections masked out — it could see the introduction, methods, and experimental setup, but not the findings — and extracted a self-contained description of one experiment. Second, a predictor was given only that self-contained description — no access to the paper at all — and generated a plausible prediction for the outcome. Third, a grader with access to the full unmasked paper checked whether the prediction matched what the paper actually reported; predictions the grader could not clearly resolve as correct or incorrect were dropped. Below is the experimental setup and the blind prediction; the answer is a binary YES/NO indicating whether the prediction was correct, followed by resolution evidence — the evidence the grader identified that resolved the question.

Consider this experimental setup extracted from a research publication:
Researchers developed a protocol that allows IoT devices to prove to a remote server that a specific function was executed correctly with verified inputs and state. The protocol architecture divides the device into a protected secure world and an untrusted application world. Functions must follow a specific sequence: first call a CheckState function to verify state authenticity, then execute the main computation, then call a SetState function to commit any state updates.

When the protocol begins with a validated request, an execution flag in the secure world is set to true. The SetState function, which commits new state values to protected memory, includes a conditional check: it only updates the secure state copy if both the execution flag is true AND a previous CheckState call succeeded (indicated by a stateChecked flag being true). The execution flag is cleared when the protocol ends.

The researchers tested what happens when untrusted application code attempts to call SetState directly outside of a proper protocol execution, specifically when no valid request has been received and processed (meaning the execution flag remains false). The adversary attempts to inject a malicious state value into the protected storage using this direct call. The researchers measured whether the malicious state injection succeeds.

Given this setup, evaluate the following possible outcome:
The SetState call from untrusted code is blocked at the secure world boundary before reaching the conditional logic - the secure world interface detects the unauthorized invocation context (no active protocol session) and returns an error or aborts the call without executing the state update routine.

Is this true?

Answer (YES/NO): NO